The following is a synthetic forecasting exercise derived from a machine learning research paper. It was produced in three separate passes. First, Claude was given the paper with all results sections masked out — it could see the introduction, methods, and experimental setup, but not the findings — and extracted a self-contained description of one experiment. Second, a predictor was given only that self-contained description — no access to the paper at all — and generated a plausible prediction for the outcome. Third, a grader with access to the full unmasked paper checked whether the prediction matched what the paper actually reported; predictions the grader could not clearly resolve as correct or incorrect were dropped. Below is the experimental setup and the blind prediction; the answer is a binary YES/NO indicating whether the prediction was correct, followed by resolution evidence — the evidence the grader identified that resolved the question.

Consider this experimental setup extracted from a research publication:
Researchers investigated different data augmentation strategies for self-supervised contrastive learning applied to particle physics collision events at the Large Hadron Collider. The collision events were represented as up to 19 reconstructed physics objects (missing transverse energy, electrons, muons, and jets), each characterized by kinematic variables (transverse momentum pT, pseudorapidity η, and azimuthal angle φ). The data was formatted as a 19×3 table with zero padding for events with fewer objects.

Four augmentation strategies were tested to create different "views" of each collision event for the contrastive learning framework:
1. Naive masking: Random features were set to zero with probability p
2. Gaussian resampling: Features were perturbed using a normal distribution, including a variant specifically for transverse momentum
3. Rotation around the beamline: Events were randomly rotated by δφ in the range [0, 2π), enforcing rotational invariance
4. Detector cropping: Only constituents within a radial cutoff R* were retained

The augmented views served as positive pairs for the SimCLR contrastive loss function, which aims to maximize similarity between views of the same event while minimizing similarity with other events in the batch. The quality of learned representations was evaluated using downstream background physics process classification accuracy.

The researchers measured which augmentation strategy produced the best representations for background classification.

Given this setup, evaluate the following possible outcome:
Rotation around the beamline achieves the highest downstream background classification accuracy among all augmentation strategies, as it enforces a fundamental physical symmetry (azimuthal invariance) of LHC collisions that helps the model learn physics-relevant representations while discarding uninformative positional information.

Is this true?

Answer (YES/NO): NO